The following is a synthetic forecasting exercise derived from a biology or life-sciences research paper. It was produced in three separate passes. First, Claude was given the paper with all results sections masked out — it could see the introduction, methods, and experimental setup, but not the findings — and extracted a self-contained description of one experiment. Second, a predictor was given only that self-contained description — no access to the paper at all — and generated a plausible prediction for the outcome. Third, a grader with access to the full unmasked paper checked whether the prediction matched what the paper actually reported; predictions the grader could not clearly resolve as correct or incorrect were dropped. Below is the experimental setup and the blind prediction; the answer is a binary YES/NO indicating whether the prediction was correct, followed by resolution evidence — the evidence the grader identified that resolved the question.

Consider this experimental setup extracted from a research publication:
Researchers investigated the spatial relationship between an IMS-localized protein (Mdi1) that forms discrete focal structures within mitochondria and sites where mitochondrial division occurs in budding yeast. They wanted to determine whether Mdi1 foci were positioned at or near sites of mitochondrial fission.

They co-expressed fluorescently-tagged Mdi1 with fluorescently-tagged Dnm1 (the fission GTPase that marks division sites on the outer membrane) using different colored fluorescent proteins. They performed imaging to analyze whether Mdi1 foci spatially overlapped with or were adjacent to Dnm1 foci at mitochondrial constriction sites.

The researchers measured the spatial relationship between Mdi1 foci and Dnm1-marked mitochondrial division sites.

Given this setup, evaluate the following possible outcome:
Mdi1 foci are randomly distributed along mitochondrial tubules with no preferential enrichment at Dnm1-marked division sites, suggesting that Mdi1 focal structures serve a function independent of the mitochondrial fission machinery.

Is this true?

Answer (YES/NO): NO